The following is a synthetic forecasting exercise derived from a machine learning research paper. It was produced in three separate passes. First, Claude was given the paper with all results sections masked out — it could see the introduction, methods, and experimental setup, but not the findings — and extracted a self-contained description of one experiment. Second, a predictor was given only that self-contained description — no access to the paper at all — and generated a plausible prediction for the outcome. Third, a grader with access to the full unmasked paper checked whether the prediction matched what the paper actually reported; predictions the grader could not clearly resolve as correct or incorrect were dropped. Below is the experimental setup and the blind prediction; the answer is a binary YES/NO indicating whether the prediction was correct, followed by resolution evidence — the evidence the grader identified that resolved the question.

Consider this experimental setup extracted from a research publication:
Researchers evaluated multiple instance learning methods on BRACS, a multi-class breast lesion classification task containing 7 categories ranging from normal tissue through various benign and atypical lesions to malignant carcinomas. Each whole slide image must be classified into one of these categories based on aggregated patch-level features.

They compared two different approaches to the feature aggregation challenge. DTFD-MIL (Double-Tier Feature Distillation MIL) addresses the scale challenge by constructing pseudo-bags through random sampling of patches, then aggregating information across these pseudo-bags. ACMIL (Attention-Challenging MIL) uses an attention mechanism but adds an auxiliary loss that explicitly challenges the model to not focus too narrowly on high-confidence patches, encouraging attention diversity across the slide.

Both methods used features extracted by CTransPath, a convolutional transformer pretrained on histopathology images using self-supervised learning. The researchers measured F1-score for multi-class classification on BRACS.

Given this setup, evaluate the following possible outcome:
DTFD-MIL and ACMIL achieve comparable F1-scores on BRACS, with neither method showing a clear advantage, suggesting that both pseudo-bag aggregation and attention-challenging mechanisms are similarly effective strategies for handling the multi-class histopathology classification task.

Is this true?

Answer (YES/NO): NO